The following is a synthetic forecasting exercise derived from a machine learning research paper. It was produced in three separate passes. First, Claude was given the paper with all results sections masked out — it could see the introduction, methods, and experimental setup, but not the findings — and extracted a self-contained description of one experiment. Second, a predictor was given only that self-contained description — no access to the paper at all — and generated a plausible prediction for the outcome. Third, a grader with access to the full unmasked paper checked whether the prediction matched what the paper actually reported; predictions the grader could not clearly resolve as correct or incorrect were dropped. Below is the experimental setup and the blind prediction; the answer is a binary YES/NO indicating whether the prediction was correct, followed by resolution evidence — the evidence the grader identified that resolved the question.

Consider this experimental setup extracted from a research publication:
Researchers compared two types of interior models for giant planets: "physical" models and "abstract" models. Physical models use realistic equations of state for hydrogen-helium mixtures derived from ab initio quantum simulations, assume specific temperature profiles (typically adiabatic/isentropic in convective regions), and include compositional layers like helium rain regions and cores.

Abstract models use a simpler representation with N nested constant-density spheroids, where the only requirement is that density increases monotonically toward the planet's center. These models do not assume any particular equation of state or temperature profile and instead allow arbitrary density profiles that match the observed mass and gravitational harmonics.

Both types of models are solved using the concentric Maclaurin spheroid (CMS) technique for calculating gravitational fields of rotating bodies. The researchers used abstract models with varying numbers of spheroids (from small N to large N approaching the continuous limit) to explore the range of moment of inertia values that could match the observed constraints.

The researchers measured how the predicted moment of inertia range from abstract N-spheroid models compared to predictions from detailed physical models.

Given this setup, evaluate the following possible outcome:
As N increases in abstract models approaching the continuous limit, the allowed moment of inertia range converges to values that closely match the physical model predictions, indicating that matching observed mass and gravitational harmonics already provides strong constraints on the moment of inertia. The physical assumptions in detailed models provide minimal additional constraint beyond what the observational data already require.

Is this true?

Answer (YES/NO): NO